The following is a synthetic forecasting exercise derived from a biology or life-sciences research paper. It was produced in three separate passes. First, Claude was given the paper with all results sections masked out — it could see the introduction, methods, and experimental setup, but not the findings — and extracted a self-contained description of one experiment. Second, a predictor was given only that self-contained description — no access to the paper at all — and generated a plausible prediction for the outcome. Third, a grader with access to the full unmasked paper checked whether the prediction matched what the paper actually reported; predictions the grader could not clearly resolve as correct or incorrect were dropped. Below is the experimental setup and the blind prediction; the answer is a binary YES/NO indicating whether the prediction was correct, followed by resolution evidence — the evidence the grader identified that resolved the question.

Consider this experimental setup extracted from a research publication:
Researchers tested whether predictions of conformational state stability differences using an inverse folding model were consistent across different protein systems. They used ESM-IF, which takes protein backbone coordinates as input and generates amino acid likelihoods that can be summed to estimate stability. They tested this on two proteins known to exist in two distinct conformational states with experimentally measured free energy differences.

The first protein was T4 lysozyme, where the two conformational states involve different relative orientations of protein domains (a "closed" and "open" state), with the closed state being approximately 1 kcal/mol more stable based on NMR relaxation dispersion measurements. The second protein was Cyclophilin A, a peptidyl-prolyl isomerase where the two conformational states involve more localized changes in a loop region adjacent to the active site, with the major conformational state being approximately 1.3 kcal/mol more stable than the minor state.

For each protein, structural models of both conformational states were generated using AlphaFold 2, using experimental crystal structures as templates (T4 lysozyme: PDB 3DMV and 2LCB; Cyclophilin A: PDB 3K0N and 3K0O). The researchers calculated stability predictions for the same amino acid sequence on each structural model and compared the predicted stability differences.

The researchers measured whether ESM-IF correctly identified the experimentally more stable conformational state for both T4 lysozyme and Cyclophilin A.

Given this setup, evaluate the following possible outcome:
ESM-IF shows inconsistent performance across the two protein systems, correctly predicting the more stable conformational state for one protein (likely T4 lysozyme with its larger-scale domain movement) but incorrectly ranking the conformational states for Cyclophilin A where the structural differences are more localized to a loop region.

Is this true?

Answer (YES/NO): NO